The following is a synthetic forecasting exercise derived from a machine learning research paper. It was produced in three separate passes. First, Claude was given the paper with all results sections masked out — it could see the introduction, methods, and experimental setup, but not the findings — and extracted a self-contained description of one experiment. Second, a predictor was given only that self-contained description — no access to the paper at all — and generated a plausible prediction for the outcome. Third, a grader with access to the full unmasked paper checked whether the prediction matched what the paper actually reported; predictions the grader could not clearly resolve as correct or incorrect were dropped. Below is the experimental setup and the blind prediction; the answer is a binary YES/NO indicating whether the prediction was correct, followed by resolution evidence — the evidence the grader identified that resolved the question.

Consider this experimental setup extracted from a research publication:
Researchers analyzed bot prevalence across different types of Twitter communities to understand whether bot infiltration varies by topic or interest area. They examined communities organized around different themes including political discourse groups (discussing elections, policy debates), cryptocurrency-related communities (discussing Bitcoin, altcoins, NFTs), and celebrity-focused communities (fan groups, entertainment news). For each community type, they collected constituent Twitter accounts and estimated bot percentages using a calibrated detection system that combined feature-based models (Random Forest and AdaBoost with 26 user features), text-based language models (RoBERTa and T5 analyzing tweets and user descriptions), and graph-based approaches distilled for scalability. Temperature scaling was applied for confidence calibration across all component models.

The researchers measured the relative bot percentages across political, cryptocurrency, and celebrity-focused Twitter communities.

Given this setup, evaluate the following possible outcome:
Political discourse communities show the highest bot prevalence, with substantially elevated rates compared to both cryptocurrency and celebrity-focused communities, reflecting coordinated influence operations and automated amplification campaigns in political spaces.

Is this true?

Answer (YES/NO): NO